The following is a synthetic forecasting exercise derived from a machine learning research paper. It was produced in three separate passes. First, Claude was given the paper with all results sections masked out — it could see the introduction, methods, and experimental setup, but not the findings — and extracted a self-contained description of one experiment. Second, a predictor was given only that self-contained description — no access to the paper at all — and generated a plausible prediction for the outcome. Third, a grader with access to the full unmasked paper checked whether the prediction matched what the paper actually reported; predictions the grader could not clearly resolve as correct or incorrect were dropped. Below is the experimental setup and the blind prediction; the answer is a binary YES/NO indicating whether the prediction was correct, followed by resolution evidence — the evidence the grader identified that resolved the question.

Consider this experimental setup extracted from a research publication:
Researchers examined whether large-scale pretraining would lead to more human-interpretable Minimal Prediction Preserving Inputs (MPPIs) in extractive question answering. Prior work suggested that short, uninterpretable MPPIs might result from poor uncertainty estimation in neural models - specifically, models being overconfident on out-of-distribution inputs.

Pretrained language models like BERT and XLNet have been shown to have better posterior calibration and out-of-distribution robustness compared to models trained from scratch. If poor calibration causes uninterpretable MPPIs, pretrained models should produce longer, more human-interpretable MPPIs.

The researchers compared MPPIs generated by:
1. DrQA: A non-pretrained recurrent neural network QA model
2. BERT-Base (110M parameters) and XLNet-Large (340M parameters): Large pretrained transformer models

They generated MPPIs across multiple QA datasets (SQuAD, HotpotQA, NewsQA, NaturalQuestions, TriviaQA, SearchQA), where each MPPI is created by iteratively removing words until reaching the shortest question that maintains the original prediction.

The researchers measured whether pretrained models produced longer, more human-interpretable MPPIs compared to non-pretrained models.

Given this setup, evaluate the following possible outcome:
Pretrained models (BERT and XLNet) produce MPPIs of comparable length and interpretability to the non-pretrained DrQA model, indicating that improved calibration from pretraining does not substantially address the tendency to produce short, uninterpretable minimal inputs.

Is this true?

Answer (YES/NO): YES